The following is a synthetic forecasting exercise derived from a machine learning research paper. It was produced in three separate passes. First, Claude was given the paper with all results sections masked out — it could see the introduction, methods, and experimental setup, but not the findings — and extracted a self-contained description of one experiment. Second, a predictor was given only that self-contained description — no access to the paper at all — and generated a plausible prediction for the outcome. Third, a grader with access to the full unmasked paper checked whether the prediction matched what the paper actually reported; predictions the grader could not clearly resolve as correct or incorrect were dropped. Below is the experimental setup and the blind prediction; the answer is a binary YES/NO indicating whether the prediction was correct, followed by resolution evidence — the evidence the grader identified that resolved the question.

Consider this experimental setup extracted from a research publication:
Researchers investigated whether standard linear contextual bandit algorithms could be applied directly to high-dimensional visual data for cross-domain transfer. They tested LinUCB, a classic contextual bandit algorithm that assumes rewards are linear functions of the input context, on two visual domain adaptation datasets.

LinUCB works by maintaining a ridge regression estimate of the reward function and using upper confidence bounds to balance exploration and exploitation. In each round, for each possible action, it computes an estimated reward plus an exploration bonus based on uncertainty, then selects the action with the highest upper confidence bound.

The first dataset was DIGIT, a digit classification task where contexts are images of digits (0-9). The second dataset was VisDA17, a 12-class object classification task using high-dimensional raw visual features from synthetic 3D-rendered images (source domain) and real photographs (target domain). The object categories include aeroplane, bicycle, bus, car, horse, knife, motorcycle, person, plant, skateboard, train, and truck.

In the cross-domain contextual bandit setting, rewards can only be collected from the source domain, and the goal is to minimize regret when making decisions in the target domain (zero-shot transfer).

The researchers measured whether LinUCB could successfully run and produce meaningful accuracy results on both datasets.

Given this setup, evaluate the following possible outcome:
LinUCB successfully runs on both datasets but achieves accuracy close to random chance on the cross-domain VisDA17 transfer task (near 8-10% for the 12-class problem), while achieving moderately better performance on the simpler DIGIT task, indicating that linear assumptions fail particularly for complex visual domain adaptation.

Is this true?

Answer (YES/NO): NO